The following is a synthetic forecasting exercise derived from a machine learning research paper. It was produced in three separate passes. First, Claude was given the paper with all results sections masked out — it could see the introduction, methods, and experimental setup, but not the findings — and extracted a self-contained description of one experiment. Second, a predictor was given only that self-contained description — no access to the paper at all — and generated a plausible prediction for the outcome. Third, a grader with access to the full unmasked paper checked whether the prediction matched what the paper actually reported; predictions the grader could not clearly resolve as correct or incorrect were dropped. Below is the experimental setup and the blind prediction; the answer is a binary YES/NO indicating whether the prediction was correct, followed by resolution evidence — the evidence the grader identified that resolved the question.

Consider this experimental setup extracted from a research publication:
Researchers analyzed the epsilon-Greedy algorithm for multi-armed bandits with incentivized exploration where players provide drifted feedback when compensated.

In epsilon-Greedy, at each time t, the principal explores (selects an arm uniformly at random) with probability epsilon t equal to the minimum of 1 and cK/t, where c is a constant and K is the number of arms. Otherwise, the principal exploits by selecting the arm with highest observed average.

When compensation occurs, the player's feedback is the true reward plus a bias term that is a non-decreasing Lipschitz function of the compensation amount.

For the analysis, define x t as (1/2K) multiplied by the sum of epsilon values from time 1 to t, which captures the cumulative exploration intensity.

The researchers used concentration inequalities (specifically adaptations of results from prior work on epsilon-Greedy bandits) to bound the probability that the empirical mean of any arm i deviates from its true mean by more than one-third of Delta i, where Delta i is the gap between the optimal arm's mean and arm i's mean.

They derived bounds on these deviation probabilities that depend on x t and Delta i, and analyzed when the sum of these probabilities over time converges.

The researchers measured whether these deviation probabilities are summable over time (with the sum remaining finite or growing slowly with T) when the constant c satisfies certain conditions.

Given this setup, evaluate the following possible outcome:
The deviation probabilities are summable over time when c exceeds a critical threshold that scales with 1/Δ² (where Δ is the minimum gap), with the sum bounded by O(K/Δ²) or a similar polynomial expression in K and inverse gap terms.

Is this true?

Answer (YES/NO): NO